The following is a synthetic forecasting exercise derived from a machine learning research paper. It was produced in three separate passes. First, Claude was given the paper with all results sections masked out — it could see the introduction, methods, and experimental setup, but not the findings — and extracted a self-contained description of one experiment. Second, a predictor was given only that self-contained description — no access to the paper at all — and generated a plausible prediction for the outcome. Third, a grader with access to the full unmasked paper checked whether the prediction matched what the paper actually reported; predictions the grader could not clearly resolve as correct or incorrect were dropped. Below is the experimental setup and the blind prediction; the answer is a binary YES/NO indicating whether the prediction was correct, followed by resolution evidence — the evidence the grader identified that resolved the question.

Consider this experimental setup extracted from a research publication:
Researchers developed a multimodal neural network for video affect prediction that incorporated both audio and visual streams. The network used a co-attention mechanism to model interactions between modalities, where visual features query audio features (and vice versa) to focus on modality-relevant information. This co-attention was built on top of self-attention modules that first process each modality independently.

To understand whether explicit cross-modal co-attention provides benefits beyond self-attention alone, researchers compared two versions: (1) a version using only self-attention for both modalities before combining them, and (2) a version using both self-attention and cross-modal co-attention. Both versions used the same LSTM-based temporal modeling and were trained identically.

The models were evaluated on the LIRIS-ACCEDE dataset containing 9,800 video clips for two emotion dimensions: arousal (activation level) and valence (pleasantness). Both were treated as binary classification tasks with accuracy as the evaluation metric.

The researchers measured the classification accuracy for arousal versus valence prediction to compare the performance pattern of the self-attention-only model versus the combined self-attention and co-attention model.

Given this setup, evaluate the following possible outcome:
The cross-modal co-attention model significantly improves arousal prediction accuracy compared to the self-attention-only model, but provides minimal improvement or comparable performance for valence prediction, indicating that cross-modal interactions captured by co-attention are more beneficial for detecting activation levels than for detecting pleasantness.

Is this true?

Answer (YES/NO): NO